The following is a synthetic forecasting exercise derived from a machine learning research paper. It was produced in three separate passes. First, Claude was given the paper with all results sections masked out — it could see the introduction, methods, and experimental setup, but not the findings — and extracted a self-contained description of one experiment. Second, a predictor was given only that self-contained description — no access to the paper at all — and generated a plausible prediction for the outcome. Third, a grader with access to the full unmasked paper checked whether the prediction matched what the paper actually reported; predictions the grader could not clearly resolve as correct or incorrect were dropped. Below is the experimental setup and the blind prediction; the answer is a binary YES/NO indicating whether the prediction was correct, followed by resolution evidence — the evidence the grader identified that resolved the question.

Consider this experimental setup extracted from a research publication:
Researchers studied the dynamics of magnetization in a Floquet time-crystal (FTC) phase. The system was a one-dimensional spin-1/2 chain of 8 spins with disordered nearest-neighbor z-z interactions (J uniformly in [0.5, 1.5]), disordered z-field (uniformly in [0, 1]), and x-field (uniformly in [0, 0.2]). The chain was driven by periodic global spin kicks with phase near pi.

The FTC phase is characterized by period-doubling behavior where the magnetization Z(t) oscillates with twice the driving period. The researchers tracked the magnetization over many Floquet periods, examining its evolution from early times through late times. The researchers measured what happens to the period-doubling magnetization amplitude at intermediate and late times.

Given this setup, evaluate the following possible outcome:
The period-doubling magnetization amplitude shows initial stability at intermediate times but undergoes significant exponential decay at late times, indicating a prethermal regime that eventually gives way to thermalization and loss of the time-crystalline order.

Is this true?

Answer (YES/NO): NO